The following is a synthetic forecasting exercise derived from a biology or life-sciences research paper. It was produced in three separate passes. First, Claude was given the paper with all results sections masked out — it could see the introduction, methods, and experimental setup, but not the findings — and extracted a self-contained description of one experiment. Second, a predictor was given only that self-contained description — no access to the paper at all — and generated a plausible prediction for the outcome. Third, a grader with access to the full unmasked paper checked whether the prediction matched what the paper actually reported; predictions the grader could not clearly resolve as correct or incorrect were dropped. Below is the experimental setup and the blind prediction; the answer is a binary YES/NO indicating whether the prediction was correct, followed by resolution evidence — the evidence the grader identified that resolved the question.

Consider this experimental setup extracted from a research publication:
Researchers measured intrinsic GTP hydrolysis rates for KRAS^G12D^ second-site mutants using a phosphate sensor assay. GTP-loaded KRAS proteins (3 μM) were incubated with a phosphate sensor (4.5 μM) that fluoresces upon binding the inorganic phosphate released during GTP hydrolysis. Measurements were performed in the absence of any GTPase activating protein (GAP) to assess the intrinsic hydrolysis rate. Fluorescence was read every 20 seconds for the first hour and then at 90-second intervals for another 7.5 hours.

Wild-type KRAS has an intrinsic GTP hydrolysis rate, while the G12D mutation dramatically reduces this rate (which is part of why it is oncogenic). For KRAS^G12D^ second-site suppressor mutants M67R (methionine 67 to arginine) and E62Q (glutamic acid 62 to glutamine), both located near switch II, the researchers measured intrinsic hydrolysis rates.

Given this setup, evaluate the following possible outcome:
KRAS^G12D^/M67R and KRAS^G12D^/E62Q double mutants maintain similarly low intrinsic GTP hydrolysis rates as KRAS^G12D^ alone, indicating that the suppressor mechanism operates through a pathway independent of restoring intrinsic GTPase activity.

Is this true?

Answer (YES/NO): YES